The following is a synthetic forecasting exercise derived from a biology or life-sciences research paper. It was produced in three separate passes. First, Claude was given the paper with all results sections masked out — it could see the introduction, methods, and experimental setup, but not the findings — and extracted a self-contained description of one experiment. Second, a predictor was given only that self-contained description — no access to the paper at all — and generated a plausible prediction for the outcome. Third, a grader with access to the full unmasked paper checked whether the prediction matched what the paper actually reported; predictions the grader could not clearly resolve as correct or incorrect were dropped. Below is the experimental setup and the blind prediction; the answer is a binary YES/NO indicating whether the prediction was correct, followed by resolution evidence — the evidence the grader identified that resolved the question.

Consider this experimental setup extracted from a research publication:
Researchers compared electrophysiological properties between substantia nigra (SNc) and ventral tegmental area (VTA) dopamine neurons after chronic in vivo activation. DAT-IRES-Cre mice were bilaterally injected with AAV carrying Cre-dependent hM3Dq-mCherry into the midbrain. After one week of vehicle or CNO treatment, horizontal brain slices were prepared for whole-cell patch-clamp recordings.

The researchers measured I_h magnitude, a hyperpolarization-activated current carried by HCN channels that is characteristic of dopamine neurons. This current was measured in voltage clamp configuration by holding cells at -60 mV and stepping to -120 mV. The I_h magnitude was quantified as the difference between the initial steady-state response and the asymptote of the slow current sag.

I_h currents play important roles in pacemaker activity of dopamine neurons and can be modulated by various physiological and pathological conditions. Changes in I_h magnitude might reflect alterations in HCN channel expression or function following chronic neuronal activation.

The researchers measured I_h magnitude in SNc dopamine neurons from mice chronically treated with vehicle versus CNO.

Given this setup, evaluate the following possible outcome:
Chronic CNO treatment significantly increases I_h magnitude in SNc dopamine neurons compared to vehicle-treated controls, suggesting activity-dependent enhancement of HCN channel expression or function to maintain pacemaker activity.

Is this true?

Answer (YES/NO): NO